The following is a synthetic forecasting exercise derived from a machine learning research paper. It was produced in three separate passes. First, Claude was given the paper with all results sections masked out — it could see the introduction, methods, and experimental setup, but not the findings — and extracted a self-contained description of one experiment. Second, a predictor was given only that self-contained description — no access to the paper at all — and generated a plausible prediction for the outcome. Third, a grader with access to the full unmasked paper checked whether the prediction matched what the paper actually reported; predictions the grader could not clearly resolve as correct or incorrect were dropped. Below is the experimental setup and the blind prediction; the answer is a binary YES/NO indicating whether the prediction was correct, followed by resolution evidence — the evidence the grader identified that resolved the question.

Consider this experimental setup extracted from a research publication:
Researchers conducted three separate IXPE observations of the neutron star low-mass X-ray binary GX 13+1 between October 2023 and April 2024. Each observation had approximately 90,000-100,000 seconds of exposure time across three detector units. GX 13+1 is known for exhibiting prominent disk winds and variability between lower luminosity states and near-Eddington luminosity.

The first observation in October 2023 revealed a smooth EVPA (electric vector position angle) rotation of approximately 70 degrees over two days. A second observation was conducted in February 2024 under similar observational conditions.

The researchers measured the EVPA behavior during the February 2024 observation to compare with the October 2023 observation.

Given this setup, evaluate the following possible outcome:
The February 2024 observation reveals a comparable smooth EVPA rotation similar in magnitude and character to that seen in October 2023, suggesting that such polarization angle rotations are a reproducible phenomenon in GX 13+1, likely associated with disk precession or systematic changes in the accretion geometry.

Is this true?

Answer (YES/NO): NO